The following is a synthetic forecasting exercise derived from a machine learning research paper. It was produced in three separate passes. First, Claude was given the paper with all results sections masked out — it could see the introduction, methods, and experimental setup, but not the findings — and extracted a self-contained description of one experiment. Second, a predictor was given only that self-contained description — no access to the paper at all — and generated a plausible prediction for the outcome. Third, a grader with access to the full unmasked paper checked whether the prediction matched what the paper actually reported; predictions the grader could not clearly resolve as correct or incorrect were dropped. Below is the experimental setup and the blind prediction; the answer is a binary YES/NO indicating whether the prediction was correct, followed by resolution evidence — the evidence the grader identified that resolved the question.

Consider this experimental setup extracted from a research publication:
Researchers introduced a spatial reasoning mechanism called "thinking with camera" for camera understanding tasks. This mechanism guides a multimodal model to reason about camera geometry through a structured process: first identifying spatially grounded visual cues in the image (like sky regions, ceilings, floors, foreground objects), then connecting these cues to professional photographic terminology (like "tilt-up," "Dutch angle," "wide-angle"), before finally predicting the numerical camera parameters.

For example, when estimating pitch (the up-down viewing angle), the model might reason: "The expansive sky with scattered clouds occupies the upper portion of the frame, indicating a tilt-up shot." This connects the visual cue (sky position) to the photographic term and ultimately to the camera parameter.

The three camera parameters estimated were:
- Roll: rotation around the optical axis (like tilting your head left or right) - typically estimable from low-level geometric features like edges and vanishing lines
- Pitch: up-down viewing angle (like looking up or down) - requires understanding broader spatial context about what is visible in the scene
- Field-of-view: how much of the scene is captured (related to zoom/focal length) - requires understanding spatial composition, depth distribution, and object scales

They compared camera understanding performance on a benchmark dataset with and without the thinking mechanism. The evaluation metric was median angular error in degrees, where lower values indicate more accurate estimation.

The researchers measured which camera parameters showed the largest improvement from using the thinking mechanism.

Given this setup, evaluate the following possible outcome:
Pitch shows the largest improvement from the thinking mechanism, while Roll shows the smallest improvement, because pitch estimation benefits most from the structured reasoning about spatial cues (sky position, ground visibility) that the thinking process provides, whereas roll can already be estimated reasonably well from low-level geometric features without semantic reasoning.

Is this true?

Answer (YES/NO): YES